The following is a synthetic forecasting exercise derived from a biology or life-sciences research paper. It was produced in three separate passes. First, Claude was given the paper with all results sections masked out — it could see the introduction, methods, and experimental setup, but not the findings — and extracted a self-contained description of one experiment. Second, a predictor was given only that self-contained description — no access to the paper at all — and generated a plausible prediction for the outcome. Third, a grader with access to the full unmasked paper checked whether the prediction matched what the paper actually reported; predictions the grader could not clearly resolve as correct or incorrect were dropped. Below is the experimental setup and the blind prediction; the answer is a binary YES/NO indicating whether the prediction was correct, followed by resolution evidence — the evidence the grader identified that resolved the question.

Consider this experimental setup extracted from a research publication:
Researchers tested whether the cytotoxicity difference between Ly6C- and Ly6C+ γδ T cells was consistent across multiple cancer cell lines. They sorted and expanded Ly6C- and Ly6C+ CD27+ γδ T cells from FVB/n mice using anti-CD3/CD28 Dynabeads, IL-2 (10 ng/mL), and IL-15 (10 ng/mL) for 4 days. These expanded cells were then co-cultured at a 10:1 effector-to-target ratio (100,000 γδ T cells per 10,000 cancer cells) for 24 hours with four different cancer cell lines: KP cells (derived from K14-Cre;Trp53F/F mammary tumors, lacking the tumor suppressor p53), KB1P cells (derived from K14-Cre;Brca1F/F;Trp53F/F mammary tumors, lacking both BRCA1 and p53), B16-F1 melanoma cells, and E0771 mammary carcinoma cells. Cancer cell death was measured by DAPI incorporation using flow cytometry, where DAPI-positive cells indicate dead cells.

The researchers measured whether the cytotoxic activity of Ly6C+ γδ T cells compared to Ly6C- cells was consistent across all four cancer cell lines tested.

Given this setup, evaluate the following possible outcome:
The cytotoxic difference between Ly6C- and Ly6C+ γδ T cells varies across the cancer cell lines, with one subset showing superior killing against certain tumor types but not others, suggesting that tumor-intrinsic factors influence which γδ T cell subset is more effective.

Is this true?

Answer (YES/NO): NO